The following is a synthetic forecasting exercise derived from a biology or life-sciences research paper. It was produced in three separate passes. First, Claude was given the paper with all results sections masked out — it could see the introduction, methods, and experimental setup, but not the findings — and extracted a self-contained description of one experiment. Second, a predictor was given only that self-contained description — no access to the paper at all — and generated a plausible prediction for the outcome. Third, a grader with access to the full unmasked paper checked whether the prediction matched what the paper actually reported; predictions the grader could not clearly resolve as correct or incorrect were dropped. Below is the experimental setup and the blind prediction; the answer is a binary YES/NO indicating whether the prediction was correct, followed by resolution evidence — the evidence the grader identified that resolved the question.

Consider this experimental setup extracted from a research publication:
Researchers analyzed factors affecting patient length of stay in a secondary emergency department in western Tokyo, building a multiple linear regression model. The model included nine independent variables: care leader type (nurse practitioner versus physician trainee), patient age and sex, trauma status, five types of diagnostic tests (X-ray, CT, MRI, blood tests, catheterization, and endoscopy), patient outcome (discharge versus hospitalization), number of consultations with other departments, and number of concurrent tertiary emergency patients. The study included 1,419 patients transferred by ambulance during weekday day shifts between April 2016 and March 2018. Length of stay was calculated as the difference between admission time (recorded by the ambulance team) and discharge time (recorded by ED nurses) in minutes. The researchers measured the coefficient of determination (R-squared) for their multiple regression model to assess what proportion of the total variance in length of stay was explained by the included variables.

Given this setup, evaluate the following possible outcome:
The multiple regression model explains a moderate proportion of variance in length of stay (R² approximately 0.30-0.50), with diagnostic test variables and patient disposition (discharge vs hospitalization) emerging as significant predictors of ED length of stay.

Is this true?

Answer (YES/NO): NO